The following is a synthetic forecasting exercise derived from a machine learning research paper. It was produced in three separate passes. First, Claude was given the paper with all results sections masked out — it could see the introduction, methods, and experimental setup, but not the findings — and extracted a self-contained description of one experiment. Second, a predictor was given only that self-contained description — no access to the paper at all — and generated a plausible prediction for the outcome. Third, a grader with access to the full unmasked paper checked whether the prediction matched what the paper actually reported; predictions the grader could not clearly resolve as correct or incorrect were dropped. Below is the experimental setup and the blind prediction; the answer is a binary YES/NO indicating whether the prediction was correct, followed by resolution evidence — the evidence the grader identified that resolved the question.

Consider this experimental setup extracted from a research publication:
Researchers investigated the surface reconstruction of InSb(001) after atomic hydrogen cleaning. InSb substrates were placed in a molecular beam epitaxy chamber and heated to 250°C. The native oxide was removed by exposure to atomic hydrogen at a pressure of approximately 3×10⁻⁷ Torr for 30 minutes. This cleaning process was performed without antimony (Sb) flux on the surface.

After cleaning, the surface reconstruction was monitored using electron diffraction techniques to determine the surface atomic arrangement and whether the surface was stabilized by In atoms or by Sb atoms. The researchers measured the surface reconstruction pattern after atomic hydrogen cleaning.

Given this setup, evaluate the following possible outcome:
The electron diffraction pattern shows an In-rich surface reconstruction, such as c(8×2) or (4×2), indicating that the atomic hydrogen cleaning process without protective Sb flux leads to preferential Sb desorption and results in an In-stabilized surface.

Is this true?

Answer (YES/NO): YES